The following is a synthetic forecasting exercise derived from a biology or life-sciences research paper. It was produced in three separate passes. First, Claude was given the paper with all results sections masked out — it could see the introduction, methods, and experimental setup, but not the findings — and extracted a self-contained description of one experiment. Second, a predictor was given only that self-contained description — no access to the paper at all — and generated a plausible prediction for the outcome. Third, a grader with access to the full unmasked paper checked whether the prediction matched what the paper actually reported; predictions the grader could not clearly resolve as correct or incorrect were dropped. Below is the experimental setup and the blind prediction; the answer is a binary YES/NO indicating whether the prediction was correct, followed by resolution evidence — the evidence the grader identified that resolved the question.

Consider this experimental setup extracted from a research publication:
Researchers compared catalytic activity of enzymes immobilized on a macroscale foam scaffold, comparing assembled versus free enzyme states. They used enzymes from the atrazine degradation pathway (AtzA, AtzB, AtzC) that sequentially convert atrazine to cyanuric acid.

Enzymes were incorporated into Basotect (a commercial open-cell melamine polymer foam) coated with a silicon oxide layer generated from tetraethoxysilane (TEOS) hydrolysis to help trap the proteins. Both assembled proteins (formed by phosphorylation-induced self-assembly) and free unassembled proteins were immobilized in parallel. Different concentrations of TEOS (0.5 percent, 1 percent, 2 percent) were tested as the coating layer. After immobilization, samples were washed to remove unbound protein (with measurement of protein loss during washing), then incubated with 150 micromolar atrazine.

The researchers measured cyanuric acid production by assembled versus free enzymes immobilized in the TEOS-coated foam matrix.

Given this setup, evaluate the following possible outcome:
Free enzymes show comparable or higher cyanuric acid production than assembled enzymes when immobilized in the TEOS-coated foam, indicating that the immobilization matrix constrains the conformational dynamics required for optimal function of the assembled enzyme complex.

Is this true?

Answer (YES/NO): NO